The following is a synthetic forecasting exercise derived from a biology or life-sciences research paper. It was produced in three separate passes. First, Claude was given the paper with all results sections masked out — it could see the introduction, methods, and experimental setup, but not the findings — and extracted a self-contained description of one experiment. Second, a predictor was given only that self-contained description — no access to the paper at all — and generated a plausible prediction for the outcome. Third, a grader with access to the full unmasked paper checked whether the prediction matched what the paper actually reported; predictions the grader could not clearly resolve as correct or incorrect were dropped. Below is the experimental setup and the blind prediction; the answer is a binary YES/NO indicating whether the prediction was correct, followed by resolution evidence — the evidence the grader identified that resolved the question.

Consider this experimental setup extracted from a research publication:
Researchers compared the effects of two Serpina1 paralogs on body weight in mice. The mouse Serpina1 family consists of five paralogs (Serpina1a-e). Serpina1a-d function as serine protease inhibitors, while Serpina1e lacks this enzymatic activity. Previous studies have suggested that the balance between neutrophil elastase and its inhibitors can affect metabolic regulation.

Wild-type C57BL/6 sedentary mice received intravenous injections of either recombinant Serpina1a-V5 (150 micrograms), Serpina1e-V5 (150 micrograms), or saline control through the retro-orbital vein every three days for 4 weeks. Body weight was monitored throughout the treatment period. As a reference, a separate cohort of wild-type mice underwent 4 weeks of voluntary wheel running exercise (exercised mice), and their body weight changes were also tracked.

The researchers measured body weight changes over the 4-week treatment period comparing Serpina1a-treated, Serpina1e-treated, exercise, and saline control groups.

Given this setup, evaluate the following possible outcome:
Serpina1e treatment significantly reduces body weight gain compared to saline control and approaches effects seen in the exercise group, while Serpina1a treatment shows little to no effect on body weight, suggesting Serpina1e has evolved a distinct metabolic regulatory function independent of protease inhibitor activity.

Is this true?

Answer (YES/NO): NO